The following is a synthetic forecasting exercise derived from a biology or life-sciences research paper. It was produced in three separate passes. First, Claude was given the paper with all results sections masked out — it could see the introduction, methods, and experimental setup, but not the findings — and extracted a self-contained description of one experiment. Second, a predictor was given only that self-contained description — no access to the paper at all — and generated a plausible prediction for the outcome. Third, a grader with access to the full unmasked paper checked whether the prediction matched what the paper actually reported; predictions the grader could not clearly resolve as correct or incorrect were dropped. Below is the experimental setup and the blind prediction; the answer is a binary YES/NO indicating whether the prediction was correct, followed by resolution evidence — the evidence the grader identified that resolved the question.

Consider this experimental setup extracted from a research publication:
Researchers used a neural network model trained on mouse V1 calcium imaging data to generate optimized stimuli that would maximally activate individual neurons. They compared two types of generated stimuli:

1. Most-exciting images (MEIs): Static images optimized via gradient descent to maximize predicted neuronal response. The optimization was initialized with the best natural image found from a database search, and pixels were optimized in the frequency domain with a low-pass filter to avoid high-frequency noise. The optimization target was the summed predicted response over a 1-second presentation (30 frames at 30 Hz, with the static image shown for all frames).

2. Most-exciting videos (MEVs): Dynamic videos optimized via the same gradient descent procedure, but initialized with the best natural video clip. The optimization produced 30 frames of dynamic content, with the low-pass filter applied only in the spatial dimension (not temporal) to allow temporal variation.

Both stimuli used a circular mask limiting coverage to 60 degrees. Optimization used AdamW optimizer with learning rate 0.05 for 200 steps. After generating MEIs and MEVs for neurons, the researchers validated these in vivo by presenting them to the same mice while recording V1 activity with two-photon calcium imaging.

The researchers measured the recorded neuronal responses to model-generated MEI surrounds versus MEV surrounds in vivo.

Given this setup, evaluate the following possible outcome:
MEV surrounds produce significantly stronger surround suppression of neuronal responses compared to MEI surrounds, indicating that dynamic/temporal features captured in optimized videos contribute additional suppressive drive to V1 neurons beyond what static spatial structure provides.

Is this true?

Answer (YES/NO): NO